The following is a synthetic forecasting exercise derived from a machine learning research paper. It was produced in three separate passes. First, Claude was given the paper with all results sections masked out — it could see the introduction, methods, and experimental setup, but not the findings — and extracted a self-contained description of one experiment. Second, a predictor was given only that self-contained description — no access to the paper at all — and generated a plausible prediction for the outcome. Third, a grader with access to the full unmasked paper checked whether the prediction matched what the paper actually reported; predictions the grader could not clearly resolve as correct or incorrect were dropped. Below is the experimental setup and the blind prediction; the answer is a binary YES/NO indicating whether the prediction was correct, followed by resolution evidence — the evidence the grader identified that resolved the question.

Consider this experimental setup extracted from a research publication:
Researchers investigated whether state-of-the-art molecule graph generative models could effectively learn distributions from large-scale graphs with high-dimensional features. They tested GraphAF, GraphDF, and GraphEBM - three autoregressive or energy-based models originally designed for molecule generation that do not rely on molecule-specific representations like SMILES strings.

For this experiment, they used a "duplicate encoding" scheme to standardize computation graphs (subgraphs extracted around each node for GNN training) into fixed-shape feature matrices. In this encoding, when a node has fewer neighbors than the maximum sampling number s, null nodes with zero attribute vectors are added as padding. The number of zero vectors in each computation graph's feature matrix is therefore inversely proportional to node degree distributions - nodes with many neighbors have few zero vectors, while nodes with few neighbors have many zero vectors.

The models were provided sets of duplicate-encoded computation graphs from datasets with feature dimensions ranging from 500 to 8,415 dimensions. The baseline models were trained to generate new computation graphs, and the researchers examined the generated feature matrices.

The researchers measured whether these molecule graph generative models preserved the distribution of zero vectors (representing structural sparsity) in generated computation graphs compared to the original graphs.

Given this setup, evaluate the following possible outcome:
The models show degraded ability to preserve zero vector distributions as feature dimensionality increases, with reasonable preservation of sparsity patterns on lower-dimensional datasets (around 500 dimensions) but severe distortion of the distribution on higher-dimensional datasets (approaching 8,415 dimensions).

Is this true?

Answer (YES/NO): NO